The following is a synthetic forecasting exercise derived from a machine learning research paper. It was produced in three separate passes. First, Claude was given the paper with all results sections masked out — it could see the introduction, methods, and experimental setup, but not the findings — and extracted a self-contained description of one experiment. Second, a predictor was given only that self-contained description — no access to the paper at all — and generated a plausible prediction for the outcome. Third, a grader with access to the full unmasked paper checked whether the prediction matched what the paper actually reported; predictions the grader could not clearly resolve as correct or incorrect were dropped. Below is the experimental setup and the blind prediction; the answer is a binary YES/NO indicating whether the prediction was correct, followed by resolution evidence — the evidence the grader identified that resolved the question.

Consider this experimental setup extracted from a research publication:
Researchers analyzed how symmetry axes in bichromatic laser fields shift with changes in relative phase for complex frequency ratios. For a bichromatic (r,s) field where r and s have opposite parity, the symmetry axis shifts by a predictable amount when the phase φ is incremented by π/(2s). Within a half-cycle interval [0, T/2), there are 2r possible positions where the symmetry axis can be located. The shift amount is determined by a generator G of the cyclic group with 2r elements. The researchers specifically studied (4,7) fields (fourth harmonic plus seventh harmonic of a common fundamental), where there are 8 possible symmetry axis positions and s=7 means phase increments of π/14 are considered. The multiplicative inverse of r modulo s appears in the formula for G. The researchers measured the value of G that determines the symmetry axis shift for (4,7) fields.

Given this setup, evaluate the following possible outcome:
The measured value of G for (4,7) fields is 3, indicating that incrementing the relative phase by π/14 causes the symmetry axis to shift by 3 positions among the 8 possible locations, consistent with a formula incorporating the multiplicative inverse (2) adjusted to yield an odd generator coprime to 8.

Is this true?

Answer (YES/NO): YES